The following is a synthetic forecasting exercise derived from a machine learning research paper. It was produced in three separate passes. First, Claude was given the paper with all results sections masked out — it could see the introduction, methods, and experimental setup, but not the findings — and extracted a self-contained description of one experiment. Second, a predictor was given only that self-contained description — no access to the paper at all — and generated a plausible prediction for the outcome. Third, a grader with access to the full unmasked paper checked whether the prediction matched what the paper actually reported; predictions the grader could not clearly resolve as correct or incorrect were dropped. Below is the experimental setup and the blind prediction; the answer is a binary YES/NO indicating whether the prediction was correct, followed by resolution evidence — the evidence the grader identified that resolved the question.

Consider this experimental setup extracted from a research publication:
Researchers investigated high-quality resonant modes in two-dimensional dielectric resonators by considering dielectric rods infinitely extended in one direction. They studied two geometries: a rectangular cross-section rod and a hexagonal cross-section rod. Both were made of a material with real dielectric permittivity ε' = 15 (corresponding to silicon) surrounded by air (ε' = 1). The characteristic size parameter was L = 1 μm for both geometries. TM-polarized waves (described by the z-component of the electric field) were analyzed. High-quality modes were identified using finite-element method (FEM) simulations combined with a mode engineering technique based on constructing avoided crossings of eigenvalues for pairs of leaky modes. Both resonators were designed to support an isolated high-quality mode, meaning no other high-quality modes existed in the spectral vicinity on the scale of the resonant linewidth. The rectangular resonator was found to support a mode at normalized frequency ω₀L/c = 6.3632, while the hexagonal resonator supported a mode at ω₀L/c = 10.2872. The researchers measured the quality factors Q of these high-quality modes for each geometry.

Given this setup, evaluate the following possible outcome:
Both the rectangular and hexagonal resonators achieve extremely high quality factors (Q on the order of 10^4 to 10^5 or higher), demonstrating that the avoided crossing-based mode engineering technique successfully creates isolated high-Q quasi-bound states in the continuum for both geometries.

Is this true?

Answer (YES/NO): NO